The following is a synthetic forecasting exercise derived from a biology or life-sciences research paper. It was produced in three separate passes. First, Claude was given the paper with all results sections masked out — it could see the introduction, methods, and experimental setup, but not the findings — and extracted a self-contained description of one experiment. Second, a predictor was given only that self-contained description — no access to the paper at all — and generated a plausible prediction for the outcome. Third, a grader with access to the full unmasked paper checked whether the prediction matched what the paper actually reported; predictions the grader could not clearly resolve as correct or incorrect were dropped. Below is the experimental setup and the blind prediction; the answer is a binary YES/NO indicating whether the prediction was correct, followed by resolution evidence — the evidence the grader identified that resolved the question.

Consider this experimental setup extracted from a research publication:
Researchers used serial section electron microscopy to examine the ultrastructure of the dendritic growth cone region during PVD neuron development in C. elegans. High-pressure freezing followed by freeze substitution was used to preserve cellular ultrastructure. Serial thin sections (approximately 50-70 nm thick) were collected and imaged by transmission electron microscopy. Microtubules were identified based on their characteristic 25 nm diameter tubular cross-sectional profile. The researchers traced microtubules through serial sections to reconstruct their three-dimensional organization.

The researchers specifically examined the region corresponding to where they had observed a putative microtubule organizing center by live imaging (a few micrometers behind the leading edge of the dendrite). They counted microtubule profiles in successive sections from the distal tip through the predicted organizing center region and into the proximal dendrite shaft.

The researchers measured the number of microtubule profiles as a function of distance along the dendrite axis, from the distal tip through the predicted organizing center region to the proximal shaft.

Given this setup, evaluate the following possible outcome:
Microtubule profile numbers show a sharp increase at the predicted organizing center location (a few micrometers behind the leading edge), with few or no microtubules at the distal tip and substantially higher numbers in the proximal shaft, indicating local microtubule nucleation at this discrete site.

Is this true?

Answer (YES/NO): NO